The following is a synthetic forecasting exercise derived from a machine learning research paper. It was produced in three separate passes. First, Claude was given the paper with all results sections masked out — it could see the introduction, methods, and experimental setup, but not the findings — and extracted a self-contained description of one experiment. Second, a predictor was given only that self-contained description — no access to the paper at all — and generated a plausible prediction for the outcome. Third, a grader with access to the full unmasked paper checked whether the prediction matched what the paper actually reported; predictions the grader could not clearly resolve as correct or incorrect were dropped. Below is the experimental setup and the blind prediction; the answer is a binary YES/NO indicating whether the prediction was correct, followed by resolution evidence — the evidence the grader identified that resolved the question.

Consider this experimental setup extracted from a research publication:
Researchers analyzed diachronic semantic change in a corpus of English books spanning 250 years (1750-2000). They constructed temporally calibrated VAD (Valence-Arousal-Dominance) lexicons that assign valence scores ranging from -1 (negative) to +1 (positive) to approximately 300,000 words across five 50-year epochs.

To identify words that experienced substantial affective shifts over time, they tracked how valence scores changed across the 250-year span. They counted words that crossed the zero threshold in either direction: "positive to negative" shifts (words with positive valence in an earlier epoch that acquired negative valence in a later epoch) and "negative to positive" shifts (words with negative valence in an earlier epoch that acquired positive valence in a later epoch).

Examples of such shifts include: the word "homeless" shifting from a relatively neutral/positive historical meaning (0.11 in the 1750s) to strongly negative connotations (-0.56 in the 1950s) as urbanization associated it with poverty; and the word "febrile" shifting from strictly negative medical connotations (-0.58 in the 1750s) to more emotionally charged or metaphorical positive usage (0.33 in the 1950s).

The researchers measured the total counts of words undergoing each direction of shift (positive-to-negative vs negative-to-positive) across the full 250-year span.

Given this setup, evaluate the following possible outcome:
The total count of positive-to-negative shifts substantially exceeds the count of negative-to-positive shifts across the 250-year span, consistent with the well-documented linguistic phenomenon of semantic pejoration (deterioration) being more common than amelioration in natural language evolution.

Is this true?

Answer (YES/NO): NO